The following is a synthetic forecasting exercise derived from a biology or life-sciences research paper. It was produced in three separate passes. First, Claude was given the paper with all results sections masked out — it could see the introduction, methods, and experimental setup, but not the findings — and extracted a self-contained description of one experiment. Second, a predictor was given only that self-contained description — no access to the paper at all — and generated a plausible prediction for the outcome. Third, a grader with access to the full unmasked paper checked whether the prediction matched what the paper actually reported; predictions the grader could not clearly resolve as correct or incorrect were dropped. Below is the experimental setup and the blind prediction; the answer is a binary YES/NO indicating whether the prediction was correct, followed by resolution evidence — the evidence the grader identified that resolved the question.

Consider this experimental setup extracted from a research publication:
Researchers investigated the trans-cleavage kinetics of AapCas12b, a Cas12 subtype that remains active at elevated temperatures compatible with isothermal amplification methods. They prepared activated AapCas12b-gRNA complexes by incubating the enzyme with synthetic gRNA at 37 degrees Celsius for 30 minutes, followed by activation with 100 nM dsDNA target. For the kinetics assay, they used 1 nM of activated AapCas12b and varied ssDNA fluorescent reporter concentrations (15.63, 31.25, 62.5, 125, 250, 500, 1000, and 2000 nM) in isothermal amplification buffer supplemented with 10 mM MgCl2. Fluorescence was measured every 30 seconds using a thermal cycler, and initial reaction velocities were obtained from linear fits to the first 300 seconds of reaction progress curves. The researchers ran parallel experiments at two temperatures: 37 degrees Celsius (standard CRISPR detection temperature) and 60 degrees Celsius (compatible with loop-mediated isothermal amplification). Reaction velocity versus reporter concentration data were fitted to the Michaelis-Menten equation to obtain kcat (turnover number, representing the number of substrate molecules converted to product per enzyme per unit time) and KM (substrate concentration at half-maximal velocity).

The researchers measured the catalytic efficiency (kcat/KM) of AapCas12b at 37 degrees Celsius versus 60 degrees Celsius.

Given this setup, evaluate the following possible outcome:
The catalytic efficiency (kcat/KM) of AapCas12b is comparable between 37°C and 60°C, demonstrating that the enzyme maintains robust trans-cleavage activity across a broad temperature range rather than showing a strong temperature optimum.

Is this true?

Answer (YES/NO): YES